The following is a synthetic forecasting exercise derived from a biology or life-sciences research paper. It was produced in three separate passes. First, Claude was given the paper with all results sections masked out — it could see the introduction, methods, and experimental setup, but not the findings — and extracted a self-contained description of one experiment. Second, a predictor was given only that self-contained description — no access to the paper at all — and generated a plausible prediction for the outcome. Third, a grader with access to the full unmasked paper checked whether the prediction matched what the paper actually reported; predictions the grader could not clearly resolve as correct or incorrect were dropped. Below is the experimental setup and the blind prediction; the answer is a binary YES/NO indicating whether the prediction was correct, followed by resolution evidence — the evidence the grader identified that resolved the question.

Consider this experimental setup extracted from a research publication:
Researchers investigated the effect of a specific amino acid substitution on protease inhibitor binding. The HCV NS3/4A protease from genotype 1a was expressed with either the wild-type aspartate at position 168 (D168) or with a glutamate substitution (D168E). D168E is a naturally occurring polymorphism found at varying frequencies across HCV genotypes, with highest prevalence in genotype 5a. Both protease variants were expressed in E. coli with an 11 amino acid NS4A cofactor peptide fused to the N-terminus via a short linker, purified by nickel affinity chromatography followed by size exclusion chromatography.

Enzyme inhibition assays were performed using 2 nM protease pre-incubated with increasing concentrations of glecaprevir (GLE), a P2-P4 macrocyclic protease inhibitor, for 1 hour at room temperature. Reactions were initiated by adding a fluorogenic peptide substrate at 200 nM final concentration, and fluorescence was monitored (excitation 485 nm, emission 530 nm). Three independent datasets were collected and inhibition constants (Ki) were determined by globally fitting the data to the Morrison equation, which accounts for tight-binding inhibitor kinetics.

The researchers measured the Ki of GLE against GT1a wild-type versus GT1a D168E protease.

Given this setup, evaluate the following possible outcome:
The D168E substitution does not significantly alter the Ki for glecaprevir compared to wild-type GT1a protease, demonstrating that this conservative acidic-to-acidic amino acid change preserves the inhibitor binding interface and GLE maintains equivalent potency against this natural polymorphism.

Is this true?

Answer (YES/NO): NO